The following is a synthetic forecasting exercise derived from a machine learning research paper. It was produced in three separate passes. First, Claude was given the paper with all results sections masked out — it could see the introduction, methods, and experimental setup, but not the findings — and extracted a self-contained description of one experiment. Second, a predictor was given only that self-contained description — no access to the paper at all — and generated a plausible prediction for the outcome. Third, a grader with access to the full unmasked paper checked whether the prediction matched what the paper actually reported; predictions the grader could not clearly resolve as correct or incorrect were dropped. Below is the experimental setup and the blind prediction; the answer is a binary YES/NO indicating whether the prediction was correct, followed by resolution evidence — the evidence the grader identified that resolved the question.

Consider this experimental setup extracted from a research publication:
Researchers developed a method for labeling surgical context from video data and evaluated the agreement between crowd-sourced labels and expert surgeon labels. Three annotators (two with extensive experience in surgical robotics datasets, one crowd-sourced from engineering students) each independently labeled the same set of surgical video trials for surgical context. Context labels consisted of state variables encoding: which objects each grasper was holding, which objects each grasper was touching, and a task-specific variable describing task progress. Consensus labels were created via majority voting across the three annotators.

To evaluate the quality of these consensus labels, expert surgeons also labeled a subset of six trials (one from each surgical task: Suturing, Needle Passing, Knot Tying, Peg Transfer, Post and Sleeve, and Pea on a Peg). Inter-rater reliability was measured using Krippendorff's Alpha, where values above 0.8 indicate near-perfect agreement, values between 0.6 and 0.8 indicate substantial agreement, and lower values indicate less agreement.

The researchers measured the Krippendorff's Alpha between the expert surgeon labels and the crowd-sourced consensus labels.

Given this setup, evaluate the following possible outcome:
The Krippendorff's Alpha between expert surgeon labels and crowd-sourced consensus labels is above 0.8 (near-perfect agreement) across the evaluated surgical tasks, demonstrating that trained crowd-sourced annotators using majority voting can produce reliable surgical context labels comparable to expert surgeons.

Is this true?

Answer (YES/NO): YES